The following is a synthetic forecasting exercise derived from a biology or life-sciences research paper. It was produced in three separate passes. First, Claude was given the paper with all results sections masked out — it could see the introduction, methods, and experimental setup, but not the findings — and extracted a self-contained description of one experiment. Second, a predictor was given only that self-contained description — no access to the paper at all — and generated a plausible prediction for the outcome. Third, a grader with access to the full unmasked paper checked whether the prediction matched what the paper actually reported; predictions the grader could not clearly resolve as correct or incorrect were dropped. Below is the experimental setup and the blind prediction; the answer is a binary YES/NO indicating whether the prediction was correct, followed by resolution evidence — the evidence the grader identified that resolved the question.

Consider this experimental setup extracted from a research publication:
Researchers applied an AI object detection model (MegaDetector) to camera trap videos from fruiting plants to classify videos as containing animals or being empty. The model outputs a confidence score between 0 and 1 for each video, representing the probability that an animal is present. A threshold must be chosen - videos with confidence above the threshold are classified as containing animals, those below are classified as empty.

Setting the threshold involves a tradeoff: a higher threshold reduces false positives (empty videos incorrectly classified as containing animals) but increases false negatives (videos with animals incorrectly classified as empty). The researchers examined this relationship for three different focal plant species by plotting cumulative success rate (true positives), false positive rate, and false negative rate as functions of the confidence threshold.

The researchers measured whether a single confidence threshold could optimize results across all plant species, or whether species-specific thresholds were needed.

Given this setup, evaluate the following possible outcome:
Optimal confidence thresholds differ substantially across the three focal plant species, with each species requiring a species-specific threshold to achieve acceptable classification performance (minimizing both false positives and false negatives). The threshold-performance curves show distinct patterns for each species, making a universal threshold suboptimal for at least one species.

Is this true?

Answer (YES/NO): YES